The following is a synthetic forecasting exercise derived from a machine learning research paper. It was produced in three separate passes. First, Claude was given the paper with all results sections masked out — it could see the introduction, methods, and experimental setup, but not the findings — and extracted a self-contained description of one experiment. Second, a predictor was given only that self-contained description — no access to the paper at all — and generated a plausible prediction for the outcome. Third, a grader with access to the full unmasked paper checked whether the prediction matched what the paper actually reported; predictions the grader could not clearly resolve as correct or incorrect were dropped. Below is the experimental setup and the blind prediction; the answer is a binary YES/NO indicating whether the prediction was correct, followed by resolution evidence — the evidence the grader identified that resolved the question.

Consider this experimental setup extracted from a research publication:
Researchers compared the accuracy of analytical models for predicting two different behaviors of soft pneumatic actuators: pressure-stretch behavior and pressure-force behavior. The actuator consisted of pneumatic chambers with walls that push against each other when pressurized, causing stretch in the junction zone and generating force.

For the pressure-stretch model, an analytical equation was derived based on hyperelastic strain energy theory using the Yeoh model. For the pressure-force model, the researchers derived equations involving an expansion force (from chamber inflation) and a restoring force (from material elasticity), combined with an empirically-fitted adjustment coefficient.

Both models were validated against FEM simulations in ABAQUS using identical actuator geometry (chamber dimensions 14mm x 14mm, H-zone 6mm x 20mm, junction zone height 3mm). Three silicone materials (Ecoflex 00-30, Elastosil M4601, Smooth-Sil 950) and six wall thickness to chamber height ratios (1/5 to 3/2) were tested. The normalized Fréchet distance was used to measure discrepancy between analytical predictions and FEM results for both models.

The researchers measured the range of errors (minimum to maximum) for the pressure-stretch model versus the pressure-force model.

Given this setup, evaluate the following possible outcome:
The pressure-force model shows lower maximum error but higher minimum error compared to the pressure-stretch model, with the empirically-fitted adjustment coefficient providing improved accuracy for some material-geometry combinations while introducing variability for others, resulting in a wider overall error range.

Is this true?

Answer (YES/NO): NO